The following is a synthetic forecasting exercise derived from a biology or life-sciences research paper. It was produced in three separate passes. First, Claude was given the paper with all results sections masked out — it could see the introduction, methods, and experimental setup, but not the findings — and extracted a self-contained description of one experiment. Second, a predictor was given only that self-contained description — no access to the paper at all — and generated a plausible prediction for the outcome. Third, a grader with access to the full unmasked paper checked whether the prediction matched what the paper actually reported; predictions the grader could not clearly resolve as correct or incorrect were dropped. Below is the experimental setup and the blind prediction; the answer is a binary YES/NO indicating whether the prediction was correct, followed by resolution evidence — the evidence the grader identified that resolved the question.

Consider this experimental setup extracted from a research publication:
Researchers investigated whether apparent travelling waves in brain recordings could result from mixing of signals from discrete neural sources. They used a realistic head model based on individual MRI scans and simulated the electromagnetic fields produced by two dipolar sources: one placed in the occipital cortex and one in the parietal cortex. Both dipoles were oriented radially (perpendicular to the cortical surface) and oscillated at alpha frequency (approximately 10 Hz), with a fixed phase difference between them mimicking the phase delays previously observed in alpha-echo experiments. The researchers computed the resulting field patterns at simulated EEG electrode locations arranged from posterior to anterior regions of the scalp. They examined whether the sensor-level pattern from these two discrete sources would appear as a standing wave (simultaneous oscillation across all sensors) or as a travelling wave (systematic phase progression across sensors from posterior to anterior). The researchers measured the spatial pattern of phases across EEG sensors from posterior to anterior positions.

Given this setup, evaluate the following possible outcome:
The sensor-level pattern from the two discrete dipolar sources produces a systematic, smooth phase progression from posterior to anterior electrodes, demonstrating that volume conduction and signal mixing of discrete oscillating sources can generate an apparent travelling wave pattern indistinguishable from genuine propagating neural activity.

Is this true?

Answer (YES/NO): YES